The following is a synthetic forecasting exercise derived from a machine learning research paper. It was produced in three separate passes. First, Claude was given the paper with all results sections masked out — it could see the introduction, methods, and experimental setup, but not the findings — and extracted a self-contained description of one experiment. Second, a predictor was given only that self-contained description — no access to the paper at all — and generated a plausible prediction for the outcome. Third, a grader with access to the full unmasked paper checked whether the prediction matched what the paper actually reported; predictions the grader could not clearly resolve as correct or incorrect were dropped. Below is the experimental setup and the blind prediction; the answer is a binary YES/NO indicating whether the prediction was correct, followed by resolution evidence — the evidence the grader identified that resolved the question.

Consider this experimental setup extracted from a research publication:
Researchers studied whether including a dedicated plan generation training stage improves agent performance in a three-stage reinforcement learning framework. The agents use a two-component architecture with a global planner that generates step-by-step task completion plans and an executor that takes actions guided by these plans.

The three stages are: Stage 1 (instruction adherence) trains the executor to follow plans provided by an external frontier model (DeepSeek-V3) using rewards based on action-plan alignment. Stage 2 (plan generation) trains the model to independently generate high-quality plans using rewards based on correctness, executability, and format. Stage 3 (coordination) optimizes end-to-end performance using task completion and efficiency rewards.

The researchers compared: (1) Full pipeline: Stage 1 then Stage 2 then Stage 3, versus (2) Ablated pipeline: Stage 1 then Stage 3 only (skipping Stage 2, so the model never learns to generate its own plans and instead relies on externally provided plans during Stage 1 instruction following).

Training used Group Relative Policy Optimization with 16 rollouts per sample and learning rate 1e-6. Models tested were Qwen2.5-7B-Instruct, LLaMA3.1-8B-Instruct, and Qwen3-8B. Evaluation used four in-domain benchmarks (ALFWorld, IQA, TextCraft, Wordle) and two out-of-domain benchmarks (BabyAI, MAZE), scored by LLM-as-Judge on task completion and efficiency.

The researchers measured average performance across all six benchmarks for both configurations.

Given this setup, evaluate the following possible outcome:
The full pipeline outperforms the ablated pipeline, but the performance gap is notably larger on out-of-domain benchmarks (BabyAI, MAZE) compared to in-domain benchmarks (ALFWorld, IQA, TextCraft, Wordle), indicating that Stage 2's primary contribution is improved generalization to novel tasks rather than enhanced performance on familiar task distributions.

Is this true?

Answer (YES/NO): NO